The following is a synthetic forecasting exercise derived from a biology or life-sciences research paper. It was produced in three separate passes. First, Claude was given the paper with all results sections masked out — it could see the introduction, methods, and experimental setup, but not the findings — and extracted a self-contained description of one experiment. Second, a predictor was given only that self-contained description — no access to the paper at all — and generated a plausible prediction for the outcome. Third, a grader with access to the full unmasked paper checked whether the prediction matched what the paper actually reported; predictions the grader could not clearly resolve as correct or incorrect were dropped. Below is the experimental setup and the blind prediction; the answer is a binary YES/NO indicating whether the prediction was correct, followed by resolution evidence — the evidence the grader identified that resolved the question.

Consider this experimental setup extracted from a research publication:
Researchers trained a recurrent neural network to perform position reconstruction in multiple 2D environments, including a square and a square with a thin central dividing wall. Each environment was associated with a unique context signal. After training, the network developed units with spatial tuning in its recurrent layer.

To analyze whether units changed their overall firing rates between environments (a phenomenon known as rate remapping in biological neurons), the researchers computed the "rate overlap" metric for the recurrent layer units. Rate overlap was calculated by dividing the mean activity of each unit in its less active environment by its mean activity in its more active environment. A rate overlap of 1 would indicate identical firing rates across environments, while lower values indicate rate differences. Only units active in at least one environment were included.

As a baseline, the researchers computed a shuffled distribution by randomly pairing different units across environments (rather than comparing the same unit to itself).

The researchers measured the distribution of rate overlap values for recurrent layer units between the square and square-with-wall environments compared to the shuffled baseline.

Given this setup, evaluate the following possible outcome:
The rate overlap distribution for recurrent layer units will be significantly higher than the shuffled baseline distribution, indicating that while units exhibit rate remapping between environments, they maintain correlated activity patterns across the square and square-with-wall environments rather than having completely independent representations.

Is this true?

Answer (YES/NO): NO